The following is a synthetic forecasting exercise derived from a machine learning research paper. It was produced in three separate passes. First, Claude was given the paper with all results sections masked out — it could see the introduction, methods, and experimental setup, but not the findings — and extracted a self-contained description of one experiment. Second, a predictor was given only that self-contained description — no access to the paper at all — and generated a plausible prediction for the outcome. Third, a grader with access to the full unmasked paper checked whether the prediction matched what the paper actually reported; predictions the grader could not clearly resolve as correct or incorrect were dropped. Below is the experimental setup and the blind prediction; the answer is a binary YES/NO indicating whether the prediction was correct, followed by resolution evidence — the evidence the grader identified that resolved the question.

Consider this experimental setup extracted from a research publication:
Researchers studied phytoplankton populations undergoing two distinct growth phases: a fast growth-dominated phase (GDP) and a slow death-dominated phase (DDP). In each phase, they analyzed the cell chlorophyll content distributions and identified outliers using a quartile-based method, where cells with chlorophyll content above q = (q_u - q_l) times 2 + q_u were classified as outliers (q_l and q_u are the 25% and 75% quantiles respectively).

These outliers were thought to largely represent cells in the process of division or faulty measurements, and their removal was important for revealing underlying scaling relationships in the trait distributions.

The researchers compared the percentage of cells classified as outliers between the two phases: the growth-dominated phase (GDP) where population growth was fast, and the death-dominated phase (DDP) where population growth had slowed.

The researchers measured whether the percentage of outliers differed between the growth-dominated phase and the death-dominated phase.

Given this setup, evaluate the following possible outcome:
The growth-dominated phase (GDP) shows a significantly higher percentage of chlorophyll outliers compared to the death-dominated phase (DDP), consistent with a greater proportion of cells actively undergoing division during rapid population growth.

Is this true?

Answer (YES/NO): YES